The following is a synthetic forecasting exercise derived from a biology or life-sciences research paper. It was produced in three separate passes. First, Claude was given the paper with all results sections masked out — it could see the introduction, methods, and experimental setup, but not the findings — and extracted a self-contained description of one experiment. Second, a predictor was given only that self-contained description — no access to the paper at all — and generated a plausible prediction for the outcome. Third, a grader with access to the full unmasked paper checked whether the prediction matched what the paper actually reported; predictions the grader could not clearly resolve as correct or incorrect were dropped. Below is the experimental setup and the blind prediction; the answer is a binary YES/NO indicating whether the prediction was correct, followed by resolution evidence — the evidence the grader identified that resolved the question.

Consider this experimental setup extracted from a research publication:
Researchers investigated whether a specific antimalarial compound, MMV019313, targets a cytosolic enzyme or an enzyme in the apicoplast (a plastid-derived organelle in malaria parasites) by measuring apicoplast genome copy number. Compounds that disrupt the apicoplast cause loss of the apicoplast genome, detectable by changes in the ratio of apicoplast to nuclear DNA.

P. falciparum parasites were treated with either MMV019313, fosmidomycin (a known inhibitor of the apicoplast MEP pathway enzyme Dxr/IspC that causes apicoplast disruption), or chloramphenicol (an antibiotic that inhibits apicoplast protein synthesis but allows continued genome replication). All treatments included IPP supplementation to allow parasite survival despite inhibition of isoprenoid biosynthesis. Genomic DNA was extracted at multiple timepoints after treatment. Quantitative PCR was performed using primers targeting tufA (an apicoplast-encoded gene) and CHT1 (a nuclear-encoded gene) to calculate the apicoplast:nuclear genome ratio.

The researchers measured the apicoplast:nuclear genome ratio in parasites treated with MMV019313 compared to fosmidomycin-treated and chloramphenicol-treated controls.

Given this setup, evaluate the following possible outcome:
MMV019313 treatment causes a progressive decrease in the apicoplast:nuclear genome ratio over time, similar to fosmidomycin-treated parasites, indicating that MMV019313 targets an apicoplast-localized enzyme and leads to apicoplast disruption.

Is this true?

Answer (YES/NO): NO